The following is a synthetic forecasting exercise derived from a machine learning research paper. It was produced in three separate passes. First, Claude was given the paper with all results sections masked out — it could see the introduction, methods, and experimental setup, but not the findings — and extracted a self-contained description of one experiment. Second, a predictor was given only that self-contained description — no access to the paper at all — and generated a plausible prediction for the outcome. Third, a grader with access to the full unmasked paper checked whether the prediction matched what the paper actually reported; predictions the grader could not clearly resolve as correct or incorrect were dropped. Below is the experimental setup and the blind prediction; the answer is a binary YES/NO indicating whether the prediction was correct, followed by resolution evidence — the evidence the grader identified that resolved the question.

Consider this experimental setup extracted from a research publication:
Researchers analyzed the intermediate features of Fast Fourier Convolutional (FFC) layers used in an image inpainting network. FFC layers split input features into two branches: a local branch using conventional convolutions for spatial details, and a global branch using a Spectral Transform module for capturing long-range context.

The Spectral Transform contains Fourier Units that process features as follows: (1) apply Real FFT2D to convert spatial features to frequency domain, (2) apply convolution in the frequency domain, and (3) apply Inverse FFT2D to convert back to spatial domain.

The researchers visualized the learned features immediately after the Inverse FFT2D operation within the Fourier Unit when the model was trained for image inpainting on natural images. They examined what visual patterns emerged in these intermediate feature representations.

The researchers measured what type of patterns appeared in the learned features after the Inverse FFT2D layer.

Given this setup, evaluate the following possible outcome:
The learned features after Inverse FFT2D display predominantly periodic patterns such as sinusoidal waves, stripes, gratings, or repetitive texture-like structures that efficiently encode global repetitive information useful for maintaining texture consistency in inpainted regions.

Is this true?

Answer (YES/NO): YES